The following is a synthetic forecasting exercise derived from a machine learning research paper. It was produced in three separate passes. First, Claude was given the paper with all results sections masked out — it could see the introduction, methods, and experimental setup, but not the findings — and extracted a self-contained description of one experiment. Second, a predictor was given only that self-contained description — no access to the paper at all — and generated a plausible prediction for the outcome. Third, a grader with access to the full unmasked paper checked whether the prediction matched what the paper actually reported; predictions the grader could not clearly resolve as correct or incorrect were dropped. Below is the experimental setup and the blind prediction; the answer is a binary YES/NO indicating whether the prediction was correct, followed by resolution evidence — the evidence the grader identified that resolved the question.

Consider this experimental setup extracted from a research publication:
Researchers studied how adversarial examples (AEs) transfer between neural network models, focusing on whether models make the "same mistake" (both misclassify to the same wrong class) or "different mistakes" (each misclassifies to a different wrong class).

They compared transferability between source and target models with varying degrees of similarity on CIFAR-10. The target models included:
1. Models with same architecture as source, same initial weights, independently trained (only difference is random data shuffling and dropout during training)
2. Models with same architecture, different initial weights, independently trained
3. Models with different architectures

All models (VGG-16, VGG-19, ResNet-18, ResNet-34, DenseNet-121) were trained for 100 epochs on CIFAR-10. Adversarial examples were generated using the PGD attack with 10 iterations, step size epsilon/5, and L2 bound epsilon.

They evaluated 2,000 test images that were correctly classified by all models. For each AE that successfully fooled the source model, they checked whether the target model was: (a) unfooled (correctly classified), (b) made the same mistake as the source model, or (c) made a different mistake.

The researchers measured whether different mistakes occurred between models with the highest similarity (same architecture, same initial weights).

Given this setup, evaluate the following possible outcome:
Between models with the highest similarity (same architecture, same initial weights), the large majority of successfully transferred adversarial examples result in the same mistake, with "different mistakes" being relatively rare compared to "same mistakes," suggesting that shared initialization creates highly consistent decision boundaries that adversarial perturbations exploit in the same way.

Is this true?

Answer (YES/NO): NO